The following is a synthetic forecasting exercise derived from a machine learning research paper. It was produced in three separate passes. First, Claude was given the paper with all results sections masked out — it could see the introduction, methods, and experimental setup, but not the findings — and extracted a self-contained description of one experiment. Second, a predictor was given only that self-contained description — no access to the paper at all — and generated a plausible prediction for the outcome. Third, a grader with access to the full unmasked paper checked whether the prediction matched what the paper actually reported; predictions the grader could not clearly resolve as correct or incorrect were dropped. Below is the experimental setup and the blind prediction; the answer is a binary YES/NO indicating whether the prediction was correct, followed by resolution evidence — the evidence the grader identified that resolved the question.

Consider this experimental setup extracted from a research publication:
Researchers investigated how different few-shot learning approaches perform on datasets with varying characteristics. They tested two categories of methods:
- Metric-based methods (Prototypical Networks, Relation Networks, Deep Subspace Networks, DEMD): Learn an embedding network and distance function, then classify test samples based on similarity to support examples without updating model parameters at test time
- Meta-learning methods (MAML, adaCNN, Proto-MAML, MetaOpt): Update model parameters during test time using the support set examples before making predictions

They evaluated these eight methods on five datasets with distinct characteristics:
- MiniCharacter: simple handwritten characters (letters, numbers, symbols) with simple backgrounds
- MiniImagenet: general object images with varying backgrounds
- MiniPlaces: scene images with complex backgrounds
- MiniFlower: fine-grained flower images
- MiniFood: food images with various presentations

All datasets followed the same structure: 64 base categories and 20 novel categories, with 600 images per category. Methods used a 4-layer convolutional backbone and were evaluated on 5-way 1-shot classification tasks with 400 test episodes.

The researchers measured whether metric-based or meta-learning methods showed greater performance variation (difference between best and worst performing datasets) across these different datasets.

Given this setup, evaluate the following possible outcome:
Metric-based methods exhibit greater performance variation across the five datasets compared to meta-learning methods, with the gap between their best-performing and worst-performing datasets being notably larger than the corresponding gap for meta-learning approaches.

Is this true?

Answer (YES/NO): NO